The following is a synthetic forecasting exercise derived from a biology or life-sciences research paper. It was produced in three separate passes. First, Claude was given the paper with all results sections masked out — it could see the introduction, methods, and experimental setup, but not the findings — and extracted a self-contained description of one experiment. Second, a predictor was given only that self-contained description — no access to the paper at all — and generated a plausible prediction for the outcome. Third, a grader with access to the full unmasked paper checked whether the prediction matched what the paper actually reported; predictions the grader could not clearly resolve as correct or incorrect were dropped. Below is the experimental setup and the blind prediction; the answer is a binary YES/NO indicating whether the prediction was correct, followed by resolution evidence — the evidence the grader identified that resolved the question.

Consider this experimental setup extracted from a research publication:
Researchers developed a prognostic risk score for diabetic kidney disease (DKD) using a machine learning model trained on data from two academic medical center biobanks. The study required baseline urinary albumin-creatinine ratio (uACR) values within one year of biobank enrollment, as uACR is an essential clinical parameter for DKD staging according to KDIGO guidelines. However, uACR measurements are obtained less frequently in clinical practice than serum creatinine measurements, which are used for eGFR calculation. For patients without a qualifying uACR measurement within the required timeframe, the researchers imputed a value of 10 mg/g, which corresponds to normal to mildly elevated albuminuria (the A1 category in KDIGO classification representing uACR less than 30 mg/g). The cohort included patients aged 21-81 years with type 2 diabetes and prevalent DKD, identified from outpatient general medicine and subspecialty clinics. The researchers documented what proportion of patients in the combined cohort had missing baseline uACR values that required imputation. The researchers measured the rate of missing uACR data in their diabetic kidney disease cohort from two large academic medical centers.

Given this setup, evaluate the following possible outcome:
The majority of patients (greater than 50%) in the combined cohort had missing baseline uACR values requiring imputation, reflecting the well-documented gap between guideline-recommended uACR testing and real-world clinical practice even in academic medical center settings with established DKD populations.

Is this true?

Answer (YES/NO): NO